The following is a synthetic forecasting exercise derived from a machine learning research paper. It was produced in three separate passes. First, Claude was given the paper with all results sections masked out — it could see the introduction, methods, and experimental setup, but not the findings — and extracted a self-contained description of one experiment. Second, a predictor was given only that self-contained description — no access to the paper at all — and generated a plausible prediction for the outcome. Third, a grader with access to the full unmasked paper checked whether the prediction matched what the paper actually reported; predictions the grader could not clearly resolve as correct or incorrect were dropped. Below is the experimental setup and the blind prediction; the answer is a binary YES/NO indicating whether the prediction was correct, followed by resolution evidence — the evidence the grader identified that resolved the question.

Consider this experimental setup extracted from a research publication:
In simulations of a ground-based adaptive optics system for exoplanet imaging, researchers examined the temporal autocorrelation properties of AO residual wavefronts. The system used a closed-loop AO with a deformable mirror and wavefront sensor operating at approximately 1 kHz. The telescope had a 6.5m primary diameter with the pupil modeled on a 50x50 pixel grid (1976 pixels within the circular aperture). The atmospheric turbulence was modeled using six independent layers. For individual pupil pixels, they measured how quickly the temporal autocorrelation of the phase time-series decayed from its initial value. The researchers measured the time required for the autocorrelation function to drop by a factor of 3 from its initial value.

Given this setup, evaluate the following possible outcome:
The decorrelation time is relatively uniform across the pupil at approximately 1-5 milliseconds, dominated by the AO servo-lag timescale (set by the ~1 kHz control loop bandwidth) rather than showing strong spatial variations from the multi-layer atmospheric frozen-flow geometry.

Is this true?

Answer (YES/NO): NO